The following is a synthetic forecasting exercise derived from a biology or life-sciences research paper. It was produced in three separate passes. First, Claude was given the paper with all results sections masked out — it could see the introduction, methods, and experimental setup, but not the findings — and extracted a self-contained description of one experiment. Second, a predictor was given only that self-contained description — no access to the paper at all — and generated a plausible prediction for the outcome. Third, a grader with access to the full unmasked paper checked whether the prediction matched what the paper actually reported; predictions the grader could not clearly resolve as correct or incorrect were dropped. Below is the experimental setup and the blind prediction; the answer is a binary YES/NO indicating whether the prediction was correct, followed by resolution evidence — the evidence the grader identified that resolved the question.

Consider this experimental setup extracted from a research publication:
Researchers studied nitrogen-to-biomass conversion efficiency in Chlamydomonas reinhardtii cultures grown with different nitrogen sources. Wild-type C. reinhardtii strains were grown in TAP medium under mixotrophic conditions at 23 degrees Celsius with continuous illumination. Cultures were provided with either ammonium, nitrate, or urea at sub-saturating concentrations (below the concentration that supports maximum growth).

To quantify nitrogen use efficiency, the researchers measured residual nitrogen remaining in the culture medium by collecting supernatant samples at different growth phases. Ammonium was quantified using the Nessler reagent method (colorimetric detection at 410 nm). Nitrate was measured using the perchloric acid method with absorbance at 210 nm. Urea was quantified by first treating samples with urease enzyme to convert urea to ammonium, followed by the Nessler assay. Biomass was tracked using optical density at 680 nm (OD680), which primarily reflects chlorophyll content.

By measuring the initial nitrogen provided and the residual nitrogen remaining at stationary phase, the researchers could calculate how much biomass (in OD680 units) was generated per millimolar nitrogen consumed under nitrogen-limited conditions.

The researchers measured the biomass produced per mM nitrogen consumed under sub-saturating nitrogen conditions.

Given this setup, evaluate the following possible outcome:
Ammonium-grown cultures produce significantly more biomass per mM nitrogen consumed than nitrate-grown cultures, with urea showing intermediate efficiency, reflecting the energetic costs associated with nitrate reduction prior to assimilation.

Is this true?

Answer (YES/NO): NO